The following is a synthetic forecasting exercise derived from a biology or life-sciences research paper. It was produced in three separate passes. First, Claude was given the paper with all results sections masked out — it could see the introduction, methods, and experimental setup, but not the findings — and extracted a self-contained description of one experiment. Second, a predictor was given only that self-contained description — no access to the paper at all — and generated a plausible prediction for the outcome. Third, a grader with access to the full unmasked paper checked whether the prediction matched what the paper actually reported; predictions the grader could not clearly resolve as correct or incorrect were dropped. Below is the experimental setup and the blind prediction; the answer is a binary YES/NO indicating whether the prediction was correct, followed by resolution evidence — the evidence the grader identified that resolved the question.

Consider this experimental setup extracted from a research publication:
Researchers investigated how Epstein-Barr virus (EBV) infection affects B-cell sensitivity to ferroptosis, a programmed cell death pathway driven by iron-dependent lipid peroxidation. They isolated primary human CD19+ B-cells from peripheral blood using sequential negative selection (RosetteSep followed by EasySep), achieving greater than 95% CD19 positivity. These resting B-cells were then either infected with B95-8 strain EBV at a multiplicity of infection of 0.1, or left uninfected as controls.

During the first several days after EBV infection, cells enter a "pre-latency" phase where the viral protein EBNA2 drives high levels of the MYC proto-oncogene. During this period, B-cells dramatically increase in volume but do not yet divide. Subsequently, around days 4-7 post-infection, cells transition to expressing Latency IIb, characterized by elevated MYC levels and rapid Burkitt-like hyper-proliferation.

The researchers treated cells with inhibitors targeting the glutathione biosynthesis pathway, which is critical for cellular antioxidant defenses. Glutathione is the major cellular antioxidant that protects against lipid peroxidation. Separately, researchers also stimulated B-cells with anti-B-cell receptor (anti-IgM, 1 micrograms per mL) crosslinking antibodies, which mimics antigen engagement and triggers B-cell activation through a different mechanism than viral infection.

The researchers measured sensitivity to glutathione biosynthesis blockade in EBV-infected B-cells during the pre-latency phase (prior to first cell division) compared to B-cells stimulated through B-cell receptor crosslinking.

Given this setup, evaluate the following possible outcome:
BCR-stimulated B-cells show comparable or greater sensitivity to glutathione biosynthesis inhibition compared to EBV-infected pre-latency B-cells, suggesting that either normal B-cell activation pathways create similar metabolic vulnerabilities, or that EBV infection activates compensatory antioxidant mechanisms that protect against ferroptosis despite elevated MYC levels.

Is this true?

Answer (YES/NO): NO